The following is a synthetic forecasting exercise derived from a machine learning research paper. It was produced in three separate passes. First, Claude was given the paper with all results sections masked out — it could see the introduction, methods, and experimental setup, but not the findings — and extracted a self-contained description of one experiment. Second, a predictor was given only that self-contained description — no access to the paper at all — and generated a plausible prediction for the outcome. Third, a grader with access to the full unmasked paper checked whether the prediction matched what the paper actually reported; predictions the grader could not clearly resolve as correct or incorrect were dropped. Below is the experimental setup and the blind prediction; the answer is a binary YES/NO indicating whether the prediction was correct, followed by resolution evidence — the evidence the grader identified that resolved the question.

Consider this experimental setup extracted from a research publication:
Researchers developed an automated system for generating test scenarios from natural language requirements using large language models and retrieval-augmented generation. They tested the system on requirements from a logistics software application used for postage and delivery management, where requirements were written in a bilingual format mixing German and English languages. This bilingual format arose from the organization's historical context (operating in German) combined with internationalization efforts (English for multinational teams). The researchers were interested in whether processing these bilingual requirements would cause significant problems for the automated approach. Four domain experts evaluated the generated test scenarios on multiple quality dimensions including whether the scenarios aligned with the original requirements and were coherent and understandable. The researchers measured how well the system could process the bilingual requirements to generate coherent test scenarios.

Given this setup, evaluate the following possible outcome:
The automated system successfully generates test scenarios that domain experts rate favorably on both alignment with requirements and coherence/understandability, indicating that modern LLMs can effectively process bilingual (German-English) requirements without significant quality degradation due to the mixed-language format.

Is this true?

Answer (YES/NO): YES